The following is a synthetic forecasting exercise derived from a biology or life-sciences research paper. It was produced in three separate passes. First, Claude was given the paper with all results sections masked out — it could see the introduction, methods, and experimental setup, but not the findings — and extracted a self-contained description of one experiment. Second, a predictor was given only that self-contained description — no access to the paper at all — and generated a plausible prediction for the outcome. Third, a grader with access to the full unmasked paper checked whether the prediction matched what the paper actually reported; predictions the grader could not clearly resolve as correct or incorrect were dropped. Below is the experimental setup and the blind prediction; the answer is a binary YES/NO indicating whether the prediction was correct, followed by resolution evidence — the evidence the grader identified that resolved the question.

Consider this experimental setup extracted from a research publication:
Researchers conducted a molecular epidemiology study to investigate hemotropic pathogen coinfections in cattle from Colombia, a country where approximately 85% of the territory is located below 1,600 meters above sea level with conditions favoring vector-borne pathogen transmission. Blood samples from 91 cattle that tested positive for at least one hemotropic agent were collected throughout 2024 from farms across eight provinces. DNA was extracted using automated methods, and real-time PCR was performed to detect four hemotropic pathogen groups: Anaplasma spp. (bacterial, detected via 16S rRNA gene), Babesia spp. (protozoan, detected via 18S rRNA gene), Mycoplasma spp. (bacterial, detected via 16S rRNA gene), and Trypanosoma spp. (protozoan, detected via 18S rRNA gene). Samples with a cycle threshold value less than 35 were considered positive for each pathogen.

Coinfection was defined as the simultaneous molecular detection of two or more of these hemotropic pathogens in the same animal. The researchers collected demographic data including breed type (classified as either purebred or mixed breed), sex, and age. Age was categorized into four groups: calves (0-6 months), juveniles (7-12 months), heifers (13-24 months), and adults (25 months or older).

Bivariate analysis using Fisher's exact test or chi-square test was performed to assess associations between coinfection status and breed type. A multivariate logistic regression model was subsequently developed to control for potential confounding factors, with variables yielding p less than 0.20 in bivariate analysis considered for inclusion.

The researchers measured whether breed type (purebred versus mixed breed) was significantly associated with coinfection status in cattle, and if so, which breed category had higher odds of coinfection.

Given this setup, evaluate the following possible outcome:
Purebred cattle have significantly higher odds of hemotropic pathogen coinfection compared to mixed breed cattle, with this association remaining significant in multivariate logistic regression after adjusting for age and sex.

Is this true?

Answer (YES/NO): NO